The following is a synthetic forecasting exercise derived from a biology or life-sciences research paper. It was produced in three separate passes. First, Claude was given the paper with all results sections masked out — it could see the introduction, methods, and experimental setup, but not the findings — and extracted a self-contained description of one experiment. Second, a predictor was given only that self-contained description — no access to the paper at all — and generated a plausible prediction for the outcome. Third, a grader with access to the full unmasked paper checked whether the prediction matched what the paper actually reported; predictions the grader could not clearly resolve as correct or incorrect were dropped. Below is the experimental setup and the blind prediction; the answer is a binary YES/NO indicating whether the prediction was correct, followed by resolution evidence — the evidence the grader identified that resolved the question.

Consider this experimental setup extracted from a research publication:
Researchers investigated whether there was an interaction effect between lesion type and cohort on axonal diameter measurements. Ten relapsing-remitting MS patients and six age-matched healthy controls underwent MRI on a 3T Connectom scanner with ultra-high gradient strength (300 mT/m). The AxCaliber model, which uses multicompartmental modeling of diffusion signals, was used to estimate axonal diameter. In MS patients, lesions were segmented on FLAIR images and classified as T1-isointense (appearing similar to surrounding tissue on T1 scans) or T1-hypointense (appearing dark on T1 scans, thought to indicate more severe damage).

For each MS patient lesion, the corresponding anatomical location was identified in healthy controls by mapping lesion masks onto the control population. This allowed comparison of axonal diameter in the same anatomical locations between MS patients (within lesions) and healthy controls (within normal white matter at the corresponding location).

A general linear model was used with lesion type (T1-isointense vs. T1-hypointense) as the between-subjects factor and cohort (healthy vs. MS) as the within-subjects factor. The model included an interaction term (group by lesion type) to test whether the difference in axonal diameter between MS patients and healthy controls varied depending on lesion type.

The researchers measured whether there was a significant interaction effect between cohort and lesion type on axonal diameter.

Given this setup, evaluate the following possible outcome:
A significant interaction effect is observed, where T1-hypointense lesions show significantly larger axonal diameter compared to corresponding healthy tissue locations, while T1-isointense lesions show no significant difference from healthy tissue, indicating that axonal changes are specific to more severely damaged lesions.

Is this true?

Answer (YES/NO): YES